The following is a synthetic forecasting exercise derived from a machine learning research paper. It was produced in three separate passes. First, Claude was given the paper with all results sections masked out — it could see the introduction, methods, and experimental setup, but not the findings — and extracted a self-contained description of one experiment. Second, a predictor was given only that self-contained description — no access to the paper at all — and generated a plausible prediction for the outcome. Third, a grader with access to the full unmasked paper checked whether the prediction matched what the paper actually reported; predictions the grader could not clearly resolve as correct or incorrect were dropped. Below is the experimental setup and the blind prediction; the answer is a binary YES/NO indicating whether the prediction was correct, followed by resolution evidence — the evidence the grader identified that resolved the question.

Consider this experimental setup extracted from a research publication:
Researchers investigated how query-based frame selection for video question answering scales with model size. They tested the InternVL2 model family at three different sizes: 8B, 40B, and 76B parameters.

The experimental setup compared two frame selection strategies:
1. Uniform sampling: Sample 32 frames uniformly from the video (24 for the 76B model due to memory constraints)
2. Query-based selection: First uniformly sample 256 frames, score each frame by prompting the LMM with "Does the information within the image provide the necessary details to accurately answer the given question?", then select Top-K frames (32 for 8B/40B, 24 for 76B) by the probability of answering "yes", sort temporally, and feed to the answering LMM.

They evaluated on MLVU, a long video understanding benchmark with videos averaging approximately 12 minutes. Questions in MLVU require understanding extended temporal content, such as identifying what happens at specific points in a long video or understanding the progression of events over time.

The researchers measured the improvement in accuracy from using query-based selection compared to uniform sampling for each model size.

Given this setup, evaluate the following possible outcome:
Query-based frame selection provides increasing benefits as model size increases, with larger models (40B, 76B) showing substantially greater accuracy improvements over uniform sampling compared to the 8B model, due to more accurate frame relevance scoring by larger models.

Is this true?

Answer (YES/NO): YES